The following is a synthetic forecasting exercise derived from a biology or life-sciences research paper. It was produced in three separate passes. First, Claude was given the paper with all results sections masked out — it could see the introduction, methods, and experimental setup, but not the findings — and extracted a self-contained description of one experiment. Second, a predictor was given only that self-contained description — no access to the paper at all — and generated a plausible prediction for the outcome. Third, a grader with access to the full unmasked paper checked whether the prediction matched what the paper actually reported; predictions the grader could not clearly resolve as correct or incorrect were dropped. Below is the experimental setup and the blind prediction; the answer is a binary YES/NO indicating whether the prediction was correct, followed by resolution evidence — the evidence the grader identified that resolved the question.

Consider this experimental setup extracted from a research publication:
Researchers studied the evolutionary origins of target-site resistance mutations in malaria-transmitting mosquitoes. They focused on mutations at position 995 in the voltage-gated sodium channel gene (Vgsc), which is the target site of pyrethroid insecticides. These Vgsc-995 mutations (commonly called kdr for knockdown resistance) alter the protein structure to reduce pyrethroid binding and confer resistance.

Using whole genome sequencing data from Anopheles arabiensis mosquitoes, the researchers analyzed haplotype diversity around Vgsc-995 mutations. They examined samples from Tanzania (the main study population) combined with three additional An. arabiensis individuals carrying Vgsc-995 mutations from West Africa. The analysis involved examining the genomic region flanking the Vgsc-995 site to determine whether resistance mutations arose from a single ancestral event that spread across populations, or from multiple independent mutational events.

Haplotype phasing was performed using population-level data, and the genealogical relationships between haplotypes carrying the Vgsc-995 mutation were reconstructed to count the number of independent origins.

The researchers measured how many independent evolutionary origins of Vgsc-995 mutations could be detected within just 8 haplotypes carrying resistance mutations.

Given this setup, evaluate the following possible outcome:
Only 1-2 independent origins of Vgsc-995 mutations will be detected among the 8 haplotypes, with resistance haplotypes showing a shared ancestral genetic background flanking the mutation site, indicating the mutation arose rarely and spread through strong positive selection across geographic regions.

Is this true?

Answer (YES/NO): NO